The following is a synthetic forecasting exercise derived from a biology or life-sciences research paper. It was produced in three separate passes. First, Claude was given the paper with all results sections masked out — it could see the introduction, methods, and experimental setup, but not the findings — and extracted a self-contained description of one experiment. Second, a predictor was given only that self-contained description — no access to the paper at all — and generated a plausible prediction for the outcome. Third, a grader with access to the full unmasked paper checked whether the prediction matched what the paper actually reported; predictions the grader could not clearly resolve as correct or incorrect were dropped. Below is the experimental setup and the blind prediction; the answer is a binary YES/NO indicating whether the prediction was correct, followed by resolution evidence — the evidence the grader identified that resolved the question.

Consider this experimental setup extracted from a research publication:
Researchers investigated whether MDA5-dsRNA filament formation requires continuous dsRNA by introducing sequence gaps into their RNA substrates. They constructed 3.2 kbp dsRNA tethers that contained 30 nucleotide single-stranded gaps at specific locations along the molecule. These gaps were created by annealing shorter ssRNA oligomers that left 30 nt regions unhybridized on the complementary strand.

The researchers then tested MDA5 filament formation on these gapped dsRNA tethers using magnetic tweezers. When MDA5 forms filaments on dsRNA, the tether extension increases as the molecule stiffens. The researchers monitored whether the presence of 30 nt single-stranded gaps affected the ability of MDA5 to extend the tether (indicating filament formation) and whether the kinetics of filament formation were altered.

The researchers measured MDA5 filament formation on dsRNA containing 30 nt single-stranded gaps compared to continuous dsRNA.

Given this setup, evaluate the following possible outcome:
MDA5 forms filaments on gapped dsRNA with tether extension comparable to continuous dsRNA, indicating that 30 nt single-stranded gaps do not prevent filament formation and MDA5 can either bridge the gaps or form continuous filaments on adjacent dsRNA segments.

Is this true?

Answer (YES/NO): YES